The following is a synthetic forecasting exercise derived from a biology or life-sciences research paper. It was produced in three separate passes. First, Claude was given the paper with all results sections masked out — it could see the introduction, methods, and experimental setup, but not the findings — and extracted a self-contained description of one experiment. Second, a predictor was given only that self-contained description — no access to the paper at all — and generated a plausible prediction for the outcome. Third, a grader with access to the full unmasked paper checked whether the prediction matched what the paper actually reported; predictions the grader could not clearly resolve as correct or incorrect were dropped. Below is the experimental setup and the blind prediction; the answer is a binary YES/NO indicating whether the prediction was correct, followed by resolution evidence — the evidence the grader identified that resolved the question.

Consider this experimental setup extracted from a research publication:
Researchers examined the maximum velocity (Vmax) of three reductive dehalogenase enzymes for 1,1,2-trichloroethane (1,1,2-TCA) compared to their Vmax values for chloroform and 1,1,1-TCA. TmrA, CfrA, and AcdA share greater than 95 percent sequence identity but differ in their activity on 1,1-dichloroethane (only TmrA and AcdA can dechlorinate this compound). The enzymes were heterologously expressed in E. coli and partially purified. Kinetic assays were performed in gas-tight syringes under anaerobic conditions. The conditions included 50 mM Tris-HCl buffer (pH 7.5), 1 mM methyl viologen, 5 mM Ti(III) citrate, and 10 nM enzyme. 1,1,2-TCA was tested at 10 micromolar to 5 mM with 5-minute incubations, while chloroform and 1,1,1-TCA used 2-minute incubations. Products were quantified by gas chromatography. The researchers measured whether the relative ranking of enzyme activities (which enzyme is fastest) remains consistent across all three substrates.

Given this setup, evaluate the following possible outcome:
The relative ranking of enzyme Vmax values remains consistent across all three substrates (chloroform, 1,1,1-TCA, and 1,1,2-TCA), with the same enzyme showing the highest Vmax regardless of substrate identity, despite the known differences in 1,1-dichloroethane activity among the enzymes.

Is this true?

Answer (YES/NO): NO